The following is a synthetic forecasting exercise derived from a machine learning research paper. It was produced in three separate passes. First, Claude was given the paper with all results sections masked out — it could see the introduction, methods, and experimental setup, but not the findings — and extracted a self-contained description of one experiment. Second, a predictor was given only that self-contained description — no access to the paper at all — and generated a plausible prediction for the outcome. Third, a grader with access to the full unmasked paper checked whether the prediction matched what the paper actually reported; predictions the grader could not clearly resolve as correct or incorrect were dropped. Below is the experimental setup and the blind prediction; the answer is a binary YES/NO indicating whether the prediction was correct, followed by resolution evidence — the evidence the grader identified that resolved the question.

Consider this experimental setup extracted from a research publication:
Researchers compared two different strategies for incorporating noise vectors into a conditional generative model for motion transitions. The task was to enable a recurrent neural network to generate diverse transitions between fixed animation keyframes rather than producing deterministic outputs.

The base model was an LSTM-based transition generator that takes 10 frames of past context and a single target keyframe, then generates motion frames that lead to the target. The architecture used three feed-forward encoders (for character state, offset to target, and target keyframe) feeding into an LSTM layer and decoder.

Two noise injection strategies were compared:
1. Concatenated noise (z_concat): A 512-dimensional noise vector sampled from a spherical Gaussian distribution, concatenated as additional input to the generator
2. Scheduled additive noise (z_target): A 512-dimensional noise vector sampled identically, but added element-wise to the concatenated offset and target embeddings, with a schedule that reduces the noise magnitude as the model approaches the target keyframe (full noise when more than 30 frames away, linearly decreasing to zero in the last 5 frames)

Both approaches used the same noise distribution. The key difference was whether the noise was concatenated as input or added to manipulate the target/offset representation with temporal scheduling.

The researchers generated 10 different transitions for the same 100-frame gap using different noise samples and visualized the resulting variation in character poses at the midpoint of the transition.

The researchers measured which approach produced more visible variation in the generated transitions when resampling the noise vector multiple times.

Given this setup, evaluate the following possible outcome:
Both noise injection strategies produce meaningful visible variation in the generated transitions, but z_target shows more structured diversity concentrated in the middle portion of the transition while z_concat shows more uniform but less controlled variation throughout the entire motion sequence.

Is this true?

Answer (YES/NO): NO